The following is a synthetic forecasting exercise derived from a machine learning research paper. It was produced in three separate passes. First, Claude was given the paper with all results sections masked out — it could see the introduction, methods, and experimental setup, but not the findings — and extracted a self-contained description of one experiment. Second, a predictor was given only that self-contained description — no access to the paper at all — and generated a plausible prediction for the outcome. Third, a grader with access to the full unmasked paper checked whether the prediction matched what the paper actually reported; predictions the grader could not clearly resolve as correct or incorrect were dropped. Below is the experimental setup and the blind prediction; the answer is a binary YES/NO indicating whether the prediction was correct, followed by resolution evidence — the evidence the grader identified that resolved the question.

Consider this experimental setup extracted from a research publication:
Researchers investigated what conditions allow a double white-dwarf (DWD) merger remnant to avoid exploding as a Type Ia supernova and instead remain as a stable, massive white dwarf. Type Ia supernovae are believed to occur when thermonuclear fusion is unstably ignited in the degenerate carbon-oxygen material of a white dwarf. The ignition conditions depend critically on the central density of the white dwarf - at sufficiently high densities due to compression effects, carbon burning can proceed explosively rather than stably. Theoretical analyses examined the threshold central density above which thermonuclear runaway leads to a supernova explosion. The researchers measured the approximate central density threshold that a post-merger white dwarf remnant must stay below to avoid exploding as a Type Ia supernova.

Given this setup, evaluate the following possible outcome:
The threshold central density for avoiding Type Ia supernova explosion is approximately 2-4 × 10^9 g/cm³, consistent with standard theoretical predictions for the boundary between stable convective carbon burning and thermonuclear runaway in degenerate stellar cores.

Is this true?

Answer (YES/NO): YES